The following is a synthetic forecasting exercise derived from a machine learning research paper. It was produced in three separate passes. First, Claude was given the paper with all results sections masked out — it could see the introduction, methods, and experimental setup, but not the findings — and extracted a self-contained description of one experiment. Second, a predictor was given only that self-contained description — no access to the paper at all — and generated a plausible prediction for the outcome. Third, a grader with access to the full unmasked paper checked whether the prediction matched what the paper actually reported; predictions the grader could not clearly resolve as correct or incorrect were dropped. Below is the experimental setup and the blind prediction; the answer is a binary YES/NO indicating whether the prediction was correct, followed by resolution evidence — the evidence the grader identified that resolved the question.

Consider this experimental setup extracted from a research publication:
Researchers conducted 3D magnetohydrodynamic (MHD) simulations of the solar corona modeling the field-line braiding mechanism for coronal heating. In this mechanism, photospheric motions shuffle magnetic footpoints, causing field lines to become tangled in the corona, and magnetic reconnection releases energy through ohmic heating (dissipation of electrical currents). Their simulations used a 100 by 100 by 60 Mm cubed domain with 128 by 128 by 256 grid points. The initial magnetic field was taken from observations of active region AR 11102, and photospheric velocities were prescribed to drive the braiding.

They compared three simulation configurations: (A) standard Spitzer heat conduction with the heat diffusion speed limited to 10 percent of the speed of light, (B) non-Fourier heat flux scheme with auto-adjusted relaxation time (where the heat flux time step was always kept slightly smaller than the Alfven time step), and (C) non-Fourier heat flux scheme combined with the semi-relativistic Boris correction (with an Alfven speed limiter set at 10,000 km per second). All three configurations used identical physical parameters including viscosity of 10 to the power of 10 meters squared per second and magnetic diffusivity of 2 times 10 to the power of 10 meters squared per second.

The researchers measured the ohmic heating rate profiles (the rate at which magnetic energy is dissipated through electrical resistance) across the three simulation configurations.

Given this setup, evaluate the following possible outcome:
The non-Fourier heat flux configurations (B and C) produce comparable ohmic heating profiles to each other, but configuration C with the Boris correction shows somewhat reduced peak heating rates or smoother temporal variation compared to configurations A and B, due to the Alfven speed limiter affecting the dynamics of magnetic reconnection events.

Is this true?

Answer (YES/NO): NO